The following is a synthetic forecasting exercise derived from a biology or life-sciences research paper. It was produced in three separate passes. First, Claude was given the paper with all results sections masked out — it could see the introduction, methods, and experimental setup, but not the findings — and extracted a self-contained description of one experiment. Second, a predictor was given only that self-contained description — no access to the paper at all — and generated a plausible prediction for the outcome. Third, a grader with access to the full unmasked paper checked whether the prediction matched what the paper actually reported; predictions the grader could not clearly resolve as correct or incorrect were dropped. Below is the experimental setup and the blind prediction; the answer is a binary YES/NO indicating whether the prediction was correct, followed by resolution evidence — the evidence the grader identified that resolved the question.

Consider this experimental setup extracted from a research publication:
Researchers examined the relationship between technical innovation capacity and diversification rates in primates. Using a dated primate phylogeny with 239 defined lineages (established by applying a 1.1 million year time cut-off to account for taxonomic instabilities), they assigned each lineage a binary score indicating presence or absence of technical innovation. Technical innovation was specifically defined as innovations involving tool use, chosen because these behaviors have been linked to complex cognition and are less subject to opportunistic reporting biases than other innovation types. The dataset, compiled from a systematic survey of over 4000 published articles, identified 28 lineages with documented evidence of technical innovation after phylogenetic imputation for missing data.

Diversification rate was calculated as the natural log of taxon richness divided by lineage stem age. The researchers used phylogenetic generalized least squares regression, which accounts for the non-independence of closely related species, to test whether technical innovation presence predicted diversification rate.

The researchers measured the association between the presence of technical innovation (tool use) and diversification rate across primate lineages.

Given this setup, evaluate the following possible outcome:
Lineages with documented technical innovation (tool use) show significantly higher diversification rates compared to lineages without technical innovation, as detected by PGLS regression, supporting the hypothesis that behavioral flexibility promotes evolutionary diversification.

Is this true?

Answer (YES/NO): NO